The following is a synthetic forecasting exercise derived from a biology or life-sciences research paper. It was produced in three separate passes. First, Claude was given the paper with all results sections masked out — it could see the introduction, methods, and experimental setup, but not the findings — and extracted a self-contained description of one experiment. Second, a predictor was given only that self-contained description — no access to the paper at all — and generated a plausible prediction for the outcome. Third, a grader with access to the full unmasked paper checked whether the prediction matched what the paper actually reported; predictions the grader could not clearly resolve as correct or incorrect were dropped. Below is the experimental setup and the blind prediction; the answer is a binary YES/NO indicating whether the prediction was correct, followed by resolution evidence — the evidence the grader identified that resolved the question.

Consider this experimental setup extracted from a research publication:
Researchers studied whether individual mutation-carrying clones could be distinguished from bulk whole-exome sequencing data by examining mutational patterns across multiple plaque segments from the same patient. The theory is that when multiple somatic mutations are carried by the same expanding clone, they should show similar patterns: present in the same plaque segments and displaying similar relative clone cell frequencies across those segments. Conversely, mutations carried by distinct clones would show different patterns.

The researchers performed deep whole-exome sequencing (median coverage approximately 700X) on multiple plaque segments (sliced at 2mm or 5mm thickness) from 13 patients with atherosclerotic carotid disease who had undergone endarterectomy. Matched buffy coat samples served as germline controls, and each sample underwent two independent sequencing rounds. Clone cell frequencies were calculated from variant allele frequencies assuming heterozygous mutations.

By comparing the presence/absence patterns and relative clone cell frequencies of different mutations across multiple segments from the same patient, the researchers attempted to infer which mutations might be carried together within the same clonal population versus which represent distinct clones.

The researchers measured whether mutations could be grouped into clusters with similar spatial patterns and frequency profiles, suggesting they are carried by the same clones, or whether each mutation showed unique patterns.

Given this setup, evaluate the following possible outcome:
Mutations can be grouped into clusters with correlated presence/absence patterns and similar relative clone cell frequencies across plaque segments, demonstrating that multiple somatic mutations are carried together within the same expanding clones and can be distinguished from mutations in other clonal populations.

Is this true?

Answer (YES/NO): YES